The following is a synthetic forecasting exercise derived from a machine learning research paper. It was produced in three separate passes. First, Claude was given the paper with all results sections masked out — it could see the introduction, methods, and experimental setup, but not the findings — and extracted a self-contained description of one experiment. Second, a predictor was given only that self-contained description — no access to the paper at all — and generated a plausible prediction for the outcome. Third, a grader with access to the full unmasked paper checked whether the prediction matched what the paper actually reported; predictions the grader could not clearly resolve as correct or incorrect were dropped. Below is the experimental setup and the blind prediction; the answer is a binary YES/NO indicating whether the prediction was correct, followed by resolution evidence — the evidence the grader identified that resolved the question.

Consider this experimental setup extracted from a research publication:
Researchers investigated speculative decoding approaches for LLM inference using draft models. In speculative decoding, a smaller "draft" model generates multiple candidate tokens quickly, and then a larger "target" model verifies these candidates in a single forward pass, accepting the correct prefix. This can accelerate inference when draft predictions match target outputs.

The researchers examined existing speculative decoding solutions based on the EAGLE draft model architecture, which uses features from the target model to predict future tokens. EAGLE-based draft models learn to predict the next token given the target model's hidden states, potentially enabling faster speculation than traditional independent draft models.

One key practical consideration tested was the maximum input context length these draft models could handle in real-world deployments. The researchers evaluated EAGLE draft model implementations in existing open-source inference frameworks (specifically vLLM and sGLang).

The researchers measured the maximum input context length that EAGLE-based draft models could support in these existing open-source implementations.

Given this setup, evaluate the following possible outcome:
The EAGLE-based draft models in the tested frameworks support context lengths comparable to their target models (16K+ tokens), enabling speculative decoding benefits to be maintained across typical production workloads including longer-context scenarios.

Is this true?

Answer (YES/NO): NO